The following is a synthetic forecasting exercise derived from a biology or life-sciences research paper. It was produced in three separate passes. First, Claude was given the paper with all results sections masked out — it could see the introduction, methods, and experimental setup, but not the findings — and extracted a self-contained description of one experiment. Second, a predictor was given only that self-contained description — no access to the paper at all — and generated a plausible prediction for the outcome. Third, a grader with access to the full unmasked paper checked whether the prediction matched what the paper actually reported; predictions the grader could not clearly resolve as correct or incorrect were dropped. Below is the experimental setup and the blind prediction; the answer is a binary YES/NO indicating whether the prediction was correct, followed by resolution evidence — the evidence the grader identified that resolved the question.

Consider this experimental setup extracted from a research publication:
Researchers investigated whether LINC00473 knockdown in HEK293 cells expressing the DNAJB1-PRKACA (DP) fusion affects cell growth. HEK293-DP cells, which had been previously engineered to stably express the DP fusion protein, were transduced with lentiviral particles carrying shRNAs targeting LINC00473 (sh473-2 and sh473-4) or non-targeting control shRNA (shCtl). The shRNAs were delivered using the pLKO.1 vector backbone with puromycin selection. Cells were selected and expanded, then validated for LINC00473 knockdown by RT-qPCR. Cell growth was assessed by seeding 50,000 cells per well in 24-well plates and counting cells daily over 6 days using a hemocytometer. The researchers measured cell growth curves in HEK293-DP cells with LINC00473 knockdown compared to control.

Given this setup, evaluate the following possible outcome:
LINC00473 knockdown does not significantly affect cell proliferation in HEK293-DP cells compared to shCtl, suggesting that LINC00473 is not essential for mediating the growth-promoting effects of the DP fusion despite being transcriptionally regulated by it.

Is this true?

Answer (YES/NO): NO